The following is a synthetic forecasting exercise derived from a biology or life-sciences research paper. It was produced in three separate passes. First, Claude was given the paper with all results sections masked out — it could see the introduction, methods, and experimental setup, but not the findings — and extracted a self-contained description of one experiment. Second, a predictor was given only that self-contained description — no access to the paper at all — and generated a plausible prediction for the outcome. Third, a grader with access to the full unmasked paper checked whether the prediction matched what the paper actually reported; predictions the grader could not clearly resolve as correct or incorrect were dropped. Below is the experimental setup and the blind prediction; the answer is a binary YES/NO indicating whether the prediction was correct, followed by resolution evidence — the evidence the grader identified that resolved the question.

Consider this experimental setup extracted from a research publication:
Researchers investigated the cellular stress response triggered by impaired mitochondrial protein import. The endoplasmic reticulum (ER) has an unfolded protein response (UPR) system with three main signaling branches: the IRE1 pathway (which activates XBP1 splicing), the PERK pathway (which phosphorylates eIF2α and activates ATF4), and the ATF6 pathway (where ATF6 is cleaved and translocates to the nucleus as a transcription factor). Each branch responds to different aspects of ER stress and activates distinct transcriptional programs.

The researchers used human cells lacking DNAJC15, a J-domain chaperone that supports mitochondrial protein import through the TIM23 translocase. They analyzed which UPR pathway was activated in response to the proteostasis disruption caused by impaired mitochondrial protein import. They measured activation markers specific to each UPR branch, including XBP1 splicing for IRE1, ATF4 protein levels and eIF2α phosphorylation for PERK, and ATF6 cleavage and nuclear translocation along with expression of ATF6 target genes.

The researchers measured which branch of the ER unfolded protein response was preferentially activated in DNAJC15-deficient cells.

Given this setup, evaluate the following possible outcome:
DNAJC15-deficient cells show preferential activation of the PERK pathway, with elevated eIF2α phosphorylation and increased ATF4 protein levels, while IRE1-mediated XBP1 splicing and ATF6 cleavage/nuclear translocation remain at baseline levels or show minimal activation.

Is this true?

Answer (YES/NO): NO